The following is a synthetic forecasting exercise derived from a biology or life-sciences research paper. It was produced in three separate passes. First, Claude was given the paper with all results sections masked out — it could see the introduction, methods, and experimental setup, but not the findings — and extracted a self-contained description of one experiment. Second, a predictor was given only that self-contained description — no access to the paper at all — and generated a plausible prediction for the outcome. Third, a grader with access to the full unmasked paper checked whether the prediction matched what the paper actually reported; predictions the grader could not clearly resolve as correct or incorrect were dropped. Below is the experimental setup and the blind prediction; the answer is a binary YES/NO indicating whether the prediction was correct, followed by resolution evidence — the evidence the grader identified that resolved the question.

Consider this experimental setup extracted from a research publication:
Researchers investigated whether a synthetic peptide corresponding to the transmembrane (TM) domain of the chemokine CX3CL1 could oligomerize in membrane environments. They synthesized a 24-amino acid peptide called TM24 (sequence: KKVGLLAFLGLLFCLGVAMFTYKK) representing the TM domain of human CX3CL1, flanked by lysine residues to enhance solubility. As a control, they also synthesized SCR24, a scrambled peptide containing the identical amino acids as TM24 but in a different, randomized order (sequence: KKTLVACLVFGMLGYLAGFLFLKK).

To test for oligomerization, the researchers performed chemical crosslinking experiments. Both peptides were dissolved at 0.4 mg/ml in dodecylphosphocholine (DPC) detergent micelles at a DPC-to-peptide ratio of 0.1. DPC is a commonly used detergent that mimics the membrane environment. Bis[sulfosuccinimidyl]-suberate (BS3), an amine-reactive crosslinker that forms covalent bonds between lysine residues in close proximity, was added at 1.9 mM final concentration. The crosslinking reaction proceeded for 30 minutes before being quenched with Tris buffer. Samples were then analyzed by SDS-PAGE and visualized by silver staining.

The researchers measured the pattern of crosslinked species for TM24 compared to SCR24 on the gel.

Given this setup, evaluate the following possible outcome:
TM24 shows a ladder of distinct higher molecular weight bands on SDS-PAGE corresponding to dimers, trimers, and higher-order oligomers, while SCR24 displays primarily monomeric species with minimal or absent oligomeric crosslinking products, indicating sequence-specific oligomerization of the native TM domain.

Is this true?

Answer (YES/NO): NO